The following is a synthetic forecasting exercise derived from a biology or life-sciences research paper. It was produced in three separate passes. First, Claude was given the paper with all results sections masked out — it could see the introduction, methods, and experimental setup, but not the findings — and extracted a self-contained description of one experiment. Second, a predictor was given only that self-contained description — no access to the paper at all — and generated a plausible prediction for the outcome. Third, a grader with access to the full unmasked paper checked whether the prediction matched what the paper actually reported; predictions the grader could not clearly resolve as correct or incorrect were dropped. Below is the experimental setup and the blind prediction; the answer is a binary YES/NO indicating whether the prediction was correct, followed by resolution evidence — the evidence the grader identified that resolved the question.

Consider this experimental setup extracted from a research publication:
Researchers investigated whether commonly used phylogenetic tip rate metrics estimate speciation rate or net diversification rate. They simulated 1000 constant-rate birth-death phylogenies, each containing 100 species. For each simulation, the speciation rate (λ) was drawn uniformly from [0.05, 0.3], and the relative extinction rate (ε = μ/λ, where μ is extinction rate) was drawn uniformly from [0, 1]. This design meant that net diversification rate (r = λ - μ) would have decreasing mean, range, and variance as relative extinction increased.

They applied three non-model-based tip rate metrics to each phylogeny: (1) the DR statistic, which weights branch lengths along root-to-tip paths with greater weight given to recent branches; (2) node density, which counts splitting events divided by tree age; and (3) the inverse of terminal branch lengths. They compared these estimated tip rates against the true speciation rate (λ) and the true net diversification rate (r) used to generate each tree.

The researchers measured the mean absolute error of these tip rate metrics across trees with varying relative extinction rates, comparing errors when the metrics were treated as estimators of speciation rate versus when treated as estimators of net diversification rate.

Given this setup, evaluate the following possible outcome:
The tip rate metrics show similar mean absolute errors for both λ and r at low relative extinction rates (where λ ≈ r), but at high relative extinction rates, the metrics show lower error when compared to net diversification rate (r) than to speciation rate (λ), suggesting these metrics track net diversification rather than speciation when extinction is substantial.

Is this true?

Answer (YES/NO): NO